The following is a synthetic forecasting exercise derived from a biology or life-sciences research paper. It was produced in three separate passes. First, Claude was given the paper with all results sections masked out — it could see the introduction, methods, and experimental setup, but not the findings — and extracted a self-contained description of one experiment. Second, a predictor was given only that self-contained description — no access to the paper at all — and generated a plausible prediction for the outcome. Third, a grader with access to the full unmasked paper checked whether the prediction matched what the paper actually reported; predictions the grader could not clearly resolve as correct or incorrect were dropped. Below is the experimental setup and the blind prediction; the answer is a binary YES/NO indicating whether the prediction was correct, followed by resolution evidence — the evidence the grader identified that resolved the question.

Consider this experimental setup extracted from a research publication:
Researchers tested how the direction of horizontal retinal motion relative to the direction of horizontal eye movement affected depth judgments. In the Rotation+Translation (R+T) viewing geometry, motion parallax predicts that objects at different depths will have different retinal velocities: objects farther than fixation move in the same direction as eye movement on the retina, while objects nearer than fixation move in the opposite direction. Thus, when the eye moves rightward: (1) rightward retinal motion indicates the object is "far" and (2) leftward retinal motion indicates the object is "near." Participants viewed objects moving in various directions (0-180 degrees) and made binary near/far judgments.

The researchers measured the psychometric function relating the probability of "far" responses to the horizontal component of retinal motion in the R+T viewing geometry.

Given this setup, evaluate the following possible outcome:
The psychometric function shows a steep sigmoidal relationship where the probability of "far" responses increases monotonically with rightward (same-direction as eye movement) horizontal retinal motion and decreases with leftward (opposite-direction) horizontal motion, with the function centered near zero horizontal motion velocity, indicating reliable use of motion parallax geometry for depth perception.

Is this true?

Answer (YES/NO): YES